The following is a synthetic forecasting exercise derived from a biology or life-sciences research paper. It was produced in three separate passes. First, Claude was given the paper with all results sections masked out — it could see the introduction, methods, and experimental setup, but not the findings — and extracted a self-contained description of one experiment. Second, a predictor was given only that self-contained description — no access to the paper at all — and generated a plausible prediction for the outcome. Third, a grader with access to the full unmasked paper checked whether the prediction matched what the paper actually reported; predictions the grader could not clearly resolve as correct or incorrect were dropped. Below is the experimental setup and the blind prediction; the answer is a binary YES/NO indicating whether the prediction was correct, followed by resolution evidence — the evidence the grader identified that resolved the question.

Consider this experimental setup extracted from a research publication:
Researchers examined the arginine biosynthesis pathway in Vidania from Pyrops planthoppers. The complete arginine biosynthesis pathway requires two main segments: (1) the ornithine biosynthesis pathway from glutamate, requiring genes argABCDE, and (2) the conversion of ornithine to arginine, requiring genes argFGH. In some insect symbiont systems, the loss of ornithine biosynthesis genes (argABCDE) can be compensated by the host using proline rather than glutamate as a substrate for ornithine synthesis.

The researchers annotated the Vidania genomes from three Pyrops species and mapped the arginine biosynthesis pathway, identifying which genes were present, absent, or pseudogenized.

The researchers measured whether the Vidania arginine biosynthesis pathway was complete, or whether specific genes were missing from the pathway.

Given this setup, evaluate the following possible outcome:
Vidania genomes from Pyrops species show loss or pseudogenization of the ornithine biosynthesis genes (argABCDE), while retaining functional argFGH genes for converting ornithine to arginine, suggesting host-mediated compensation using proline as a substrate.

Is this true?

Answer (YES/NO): YES